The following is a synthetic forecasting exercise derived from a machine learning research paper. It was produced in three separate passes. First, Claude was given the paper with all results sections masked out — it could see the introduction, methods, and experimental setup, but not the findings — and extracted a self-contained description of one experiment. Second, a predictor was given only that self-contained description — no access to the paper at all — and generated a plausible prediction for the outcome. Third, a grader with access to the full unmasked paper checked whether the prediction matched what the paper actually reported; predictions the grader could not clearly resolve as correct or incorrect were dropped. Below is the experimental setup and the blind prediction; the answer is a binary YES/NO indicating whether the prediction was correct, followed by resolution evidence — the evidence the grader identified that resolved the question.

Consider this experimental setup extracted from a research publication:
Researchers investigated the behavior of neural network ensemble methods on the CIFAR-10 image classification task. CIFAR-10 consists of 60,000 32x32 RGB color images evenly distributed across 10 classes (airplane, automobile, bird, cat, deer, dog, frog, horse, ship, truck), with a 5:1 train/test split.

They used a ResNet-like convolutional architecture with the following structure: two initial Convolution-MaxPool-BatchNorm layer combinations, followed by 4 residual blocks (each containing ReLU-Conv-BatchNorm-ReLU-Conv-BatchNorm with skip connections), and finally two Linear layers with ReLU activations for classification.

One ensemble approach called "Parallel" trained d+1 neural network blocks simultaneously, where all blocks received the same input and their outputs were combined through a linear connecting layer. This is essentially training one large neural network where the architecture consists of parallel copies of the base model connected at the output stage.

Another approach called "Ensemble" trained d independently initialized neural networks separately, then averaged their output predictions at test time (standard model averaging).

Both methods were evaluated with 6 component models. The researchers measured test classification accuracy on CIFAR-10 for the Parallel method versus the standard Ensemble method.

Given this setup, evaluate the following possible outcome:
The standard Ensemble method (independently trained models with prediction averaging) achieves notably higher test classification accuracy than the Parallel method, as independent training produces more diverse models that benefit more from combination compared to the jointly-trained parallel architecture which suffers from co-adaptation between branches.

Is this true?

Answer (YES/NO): YES